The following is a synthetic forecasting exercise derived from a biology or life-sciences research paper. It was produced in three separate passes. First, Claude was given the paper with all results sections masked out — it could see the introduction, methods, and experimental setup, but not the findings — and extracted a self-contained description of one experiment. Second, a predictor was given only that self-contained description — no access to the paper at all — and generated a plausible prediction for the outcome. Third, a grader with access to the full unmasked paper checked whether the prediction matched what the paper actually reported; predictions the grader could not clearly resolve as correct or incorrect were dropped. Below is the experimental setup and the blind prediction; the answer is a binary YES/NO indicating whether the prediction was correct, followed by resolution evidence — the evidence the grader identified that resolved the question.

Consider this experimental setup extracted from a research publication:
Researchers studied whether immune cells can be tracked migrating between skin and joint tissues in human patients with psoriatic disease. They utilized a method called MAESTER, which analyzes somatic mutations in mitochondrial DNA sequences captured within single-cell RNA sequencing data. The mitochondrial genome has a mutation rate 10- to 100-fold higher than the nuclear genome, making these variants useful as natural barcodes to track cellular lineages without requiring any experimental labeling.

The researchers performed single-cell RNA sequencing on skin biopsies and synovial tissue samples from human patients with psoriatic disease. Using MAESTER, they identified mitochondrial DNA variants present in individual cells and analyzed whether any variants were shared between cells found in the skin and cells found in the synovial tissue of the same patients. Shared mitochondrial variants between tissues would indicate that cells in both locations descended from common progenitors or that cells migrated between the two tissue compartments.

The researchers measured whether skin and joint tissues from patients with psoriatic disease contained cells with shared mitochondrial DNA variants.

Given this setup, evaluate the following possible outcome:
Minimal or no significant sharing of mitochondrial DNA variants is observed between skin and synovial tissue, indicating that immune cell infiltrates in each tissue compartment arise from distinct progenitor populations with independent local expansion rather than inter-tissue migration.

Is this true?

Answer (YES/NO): NO